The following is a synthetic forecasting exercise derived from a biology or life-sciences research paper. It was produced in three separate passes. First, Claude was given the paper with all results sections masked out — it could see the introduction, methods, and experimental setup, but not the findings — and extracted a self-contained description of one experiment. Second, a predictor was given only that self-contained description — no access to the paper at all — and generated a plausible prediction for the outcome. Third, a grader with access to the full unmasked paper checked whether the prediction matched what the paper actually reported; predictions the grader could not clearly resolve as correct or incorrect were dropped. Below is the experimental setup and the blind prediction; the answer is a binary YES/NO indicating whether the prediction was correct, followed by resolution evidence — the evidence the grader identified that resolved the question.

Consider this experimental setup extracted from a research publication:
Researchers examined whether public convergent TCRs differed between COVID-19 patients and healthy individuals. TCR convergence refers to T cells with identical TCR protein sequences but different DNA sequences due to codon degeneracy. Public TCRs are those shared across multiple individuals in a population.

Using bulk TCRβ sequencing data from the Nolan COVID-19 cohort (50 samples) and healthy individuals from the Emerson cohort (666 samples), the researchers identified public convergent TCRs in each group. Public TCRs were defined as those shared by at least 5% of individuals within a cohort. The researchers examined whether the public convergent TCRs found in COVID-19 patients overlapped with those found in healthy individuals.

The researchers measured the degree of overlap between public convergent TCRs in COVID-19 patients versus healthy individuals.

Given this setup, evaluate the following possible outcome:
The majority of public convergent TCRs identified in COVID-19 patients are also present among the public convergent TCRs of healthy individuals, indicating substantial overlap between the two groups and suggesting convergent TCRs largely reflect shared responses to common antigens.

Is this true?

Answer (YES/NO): NO